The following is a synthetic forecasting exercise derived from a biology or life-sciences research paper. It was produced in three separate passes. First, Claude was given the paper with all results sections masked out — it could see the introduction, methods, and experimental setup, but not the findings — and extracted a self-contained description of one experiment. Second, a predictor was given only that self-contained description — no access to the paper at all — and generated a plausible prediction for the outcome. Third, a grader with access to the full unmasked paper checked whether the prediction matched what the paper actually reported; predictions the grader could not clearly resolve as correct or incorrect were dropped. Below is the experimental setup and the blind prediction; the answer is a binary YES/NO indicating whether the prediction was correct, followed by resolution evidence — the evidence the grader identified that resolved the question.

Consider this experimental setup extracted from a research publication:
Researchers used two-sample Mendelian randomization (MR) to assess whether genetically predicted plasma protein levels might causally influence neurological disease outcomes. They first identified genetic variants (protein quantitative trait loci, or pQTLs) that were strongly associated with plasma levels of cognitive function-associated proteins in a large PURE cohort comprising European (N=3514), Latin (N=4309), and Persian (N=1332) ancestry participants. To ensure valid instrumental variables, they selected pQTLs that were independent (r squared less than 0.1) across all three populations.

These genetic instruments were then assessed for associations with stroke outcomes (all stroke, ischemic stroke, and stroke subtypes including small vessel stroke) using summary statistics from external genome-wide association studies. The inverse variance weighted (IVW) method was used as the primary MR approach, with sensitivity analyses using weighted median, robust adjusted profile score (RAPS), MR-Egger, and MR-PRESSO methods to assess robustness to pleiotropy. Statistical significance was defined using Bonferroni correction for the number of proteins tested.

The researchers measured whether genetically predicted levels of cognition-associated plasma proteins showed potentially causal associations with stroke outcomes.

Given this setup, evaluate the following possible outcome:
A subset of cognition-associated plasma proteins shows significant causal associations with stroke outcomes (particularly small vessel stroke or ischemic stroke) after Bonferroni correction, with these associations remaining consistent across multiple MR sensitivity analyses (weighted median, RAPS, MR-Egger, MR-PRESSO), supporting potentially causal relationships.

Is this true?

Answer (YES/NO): NO